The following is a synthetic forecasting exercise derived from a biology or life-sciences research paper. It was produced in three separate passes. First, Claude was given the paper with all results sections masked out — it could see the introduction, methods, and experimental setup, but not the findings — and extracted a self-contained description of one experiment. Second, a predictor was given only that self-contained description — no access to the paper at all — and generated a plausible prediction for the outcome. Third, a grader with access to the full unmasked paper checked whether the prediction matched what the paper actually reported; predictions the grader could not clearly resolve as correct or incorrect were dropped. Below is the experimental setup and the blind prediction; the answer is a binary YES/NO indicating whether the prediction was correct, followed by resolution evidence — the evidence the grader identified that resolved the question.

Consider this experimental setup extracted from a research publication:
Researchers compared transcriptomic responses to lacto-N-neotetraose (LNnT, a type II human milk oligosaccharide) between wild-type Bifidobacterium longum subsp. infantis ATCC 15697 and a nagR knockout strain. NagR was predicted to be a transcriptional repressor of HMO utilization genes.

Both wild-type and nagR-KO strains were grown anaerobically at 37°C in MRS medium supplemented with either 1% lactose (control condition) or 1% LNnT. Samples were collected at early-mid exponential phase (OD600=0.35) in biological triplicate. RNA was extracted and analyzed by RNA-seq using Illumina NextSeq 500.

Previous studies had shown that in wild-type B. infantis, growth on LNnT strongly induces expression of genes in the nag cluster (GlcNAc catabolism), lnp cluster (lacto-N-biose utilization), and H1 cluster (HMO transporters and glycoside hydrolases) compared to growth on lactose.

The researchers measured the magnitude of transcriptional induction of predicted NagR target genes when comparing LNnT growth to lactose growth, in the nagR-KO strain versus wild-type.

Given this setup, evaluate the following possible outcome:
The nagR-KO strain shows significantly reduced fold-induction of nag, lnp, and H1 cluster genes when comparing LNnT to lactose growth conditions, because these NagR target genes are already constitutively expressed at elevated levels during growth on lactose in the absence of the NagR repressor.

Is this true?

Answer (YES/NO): YES